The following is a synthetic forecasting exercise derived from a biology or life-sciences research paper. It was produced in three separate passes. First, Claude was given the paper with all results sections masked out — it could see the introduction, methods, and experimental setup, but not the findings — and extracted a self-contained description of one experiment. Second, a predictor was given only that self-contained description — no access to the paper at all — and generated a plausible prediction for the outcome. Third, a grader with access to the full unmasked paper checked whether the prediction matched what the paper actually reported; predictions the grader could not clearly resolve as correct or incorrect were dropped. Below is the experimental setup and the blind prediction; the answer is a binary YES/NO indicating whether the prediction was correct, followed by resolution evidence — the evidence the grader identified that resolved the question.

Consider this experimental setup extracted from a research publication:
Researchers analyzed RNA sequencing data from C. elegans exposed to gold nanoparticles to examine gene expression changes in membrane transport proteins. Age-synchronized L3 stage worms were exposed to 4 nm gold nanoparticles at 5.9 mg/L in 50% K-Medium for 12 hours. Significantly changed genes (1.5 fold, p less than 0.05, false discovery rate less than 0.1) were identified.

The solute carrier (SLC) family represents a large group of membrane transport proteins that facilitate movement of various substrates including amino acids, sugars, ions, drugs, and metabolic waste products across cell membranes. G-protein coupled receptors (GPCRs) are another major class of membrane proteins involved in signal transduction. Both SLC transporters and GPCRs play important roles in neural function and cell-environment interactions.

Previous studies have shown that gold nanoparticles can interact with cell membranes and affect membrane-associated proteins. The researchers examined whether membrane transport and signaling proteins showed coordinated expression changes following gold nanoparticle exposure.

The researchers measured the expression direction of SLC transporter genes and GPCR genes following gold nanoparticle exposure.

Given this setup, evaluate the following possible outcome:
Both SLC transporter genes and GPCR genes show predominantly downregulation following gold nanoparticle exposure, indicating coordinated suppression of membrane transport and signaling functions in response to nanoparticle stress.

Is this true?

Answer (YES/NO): NO